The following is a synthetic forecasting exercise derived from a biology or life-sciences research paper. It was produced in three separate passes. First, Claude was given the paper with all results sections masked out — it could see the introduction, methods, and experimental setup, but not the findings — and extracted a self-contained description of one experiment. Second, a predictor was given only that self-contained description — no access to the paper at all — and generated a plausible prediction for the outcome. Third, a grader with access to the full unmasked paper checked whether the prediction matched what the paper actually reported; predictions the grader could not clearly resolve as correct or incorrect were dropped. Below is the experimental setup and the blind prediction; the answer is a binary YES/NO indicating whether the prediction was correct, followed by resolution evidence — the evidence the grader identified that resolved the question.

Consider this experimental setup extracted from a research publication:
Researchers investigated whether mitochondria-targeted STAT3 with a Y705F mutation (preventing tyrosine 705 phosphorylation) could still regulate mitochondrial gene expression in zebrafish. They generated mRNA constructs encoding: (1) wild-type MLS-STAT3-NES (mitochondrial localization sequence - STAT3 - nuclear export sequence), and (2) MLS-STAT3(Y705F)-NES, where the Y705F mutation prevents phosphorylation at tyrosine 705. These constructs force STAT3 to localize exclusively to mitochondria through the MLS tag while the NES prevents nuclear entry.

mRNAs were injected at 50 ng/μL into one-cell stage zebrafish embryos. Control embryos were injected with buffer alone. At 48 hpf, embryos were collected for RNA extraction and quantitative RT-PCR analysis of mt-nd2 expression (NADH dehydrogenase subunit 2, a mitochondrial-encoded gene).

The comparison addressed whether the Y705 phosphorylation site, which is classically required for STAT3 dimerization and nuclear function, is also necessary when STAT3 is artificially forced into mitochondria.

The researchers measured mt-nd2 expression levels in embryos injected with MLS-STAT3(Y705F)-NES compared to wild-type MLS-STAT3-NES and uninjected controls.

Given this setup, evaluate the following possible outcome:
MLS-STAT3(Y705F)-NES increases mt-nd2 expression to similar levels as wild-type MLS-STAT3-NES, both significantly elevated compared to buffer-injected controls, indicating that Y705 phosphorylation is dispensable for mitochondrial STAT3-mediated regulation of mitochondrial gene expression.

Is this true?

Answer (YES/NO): YES